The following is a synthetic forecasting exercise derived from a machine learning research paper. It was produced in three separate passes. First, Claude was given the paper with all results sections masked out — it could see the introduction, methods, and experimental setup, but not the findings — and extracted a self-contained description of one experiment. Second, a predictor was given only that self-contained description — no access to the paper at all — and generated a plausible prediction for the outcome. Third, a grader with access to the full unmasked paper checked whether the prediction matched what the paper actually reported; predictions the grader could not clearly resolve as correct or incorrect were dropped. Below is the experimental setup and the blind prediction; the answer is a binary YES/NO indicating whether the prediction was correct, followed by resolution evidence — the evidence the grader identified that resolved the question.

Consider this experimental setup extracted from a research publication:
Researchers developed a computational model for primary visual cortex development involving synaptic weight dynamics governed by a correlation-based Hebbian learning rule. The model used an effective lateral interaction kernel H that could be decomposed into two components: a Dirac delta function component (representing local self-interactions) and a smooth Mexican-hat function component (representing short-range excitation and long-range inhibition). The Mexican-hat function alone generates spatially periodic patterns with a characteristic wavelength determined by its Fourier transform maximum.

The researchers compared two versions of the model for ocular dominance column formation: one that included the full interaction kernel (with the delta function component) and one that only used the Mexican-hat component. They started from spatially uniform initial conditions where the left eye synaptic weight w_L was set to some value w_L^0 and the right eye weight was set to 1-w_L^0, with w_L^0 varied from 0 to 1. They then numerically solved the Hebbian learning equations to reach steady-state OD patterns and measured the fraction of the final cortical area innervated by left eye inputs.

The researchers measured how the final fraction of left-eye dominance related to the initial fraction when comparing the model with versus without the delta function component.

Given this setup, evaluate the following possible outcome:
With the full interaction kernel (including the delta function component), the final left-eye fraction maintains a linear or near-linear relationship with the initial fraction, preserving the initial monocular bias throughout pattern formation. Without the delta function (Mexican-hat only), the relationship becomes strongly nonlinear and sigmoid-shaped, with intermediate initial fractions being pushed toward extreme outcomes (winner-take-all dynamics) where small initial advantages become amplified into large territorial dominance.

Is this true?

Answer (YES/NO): NO